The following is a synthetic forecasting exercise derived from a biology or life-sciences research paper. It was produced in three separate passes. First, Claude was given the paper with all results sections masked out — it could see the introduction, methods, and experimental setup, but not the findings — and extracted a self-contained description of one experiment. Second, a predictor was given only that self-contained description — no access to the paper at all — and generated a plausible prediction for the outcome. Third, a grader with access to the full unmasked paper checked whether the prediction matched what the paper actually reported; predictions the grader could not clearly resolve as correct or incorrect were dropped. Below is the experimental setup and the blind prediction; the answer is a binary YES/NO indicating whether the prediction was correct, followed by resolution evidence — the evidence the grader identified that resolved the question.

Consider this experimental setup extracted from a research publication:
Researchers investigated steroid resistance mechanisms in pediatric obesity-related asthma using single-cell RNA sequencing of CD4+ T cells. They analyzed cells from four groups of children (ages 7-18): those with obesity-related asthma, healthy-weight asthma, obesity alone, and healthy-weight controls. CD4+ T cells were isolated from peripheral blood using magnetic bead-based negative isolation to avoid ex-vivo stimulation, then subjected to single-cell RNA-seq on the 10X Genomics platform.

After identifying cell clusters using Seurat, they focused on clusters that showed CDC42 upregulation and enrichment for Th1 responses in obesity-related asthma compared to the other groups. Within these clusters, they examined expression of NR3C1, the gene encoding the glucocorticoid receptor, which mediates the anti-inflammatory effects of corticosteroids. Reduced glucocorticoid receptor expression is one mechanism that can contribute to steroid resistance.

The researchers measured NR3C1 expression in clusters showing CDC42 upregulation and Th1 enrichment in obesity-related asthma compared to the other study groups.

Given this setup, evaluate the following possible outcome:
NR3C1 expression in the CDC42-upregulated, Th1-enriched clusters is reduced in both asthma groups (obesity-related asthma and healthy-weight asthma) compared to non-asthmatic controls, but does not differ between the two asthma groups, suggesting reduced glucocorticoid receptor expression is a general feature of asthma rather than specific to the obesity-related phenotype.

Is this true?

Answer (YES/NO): NO